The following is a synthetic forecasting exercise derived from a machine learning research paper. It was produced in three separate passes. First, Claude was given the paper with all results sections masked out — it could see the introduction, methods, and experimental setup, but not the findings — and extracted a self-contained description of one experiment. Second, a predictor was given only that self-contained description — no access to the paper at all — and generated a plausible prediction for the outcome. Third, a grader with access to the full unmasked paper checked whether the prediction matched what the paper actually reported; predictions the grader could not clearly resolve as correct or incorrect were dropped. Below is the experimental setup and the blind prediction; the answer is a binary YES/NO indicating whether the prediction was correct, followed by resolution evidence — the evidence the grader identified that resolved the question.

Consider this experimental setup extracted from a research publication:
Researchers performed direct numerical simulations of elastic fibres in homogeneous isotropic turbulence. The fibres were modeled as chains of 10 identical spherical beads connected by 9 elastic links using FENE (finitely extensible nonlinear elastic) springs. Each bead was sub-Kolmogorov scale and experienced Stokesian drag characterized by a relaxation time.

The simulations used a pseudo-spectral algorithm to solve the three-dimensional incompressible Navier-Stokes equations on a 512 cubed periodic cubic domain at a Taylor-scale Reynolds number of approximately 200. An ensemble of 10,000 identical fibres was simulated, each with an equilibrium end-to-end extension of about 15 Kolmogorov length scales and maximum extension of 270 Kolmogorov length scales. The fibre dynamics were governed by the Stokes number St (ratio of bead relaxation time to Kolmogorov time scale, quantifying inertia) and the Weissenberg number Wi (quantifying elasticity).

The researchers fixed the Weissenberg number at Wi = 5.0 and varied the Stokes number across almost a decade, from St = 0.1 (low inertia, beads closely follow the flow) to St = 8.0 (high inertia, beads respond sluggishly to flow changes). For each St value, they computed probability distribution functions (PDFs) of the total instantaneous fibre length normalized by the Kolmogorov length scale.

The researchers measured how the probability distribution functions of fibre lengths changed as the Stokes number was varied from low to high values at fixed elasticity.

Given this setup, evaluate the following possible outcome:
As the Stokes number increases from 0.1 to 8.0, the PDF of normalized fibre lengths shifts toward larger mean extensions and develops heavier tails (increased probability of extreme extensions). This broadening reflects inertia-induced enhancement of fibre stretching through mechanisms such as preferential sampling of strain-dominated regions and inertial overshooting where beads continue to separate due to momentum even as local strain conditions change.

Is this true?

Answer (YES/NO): NO